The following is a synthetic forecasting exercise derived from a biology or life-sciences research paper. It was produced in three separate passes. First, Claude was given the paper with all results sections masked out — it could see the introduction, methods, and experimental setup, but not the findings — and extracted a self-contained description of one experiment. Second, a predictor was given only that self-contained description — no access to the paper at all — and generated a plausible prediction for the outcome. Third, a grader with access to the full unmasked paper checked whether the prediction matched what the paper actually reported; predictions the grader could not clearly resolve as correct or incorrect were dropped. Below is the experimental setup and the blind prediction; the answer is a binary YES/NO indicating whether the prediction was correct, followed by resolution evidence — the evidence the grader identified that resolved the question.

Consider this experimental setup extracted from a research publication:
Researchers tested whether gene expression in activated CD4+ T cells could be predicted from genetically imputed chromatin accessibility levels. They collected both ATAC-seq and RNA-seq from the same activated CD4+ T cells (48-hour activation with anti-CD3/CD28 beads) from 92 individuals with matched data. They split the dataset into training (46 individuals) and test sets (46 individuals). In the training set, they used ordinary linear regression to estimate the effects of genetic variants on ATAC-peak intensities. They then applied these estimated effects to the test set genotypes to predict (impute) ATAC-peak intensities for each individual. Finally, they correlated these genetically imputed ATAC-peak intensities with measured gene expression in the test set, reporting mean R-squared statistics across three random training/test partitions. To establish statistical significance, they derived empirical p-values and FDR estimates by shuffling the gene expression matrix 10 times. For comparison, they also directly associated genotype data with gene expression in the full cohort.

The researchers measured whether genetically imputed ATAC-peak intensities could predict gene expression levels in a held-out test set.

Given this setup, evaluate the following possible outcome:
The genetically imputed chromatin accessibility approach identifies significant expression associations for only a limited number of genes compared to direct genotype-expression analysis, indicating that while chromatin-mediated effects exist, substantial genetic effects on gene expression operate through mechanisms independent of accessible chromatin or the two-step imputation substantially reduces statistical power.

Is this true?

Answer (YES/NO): YES